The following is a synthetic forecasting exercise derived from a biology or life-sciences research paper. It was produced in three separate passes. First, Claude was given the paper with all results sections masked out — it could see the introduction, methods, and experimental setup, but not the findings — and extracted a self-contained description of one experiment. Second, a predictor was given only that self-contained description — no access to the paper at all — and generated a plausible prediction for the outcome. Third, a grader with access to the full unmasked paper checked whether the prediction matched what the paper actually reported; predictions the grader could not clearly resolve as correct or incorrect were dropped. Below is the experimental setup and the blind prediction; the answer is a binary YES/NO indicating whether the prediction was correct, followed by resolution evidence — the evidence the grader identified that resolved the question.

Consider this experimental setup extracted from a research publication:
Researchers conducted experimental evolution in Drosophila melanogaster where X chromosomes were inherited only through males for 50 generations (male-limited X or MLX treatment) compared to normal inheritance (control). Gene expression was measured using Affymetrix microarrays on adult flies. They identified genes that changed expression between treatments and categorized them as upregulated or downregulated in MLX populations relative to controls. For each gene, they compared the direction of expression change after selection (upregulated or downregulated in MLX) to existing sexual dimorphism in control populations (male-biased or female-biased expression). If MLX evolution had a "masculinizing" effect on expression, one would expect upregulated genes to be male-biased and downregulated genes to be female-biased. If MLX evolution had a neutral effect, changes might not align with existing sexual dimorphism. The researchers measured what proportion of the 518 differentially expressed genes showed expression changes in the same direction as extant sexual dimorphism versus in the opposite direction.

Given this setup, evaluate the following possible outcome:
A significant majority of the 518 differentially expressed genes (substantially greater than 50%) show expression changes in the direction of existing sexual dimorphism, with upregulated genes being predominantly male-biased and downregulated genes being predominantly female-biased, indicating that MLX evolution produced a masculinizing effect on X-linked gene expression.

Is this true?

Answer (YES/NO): YES